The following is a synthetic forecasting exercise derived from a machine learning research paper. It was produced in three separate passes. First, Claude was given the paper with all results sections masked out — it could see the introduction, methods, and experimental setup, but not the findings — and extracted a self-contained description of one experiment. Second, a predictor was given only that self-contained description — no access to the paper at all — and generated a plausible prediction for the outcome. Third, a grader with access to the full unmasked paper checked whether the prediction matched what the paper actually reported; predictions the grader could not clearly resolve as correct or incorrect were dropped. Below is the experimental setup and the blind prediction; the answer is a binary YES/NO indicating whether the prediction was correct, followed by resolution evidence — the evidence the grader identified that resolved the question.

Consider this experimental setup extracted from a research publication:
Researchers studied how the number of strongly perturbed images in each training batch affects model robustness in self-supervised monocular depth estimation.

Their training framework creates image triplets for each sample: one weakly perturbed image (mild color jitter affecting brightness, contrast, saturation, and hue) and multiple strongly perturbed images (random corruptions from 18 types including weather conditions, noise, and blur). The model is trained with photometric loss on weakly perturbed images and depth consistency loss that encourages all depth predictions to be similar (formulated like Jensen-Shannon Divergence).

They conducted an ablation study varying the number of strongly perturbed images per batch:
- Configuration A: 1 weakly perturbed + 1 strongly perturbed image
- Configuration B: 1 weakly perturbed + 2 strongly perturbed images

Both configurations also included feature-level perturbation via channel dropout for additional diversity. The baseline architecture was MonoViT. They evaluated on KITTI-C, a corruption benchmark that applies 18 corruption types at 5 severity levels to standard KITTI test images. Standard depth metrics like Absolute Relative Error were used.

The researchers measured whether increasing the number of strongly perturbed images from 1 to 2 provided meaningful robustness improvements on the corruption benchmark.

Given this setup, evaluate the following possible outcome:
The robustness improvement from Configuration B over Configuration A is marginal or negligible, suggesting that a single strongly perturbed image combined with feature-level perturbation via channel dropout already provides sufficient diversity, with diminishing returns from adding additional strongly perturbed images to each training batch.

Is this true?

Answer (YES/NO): YES